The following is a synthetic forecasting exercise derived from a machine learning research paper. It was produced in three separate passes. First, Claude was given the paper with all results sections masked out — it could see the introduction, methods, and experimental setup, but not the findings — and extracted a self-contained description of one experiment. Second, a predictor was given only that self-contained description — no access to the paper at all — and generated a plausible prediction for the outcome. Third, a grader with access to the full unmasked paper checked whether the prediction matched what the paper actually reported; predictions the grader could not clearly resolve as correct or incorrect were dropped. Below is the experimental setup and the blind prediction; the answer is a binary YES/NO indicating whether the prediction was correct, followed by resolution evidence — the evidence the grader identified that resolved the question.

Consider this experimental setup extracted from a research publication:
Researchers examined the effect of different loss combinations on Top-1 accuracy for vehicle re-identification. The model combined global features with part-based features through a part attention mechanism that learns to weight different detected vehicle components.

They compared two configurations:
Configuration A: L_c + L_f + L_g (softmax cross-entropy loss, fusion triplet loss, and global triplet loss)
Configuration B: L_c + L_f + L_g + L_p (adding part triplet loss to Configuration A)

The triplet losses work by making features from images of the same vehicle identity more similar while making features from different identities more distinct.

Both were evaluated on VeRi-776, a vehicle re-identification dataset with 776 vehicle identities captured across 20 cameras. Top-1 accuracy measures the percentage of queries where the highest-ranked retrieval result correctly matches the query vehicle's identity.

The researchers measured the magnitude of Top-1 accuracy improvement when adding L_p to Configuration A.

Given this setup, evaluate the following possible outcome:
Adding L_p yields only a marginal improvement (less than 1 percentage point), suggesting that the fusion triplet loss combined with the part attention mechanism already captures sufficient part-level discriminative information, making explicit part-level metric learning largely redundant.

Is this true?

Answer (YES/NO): NO